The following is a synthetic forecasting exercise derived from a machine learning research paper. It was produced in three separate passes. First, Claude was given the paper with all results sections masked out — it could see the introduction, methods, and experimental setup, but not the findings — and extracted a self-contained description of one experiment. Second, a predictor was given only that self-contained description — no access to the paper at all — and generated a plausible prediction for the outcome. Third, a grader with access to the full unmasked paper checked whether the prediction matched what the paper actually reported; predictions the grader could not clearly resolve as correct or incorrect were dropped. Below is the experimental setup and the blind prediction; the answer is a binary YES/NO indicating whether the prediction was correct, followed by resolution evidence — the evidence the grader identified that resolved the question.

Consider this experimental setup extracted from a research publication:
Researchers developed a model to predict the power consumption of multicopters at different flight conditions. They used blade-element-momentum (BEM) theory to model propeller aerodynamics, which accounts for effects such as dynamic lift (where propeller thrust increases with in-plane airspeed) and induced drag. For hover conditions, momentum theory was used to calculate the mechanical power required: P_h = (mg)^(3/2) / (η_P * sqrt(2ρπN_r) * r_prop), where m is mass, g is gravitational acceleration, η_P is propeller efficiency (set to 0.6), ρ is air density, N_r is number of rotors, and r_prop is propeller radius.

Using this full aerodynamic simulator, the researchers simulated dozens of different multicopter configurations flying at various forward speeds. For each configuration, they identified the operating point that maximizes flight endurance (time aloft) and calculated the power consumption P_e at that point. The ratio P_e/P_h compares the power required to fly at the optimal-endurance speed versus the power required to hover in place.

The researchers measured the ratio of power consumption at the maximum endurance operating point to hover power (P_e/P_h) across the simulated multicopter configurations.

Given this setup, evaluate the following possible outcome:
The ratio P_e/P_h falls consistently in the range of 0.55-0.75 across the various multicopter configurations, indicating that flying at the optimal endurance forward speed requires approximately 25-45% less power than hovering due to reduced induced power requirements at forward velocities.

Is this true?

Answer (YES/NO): NO